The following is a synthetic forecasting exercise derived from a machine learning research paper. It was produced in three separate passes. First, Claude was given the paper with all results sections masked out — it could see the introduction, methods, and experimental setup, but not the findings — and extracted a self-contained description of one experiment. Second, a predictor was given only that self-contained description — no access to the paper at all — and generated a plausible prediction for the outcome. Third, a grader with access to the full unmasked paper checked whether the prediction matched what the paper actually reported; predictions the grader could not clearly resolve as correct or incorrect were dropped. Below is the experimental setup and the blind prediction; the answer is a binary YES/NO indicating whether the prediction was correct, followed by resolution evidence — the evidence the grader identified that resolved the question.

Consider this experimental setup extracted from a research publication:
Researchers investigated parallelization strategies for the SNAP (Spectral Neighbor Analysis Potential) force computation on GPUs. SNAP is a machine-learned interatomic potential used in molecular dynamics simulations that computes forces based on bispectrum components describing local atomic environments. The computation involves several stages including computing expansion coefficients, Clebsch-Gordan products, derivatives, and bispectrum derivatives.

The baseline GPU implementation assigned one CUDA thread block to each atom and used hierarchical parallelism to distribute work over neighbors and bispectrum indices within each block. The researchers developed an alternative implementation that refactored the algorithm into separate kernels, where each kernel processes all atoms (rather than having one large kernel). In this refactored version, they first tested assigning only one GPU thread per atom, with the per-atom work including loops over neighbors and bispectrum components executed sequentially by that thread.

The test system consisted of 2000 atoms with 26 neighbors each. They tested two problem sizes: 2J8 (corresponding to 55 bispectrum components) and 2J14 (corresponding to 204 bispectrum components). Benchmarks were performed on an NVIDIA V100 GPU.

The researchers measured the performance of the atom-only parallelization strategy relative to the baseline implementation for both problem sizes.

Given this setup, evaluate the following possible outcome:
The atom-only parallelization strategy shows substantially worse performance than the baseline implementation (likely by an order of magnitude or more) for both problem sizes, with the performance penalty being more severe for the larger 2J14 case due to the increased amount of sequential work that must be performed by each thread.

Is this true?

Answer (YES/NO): NO